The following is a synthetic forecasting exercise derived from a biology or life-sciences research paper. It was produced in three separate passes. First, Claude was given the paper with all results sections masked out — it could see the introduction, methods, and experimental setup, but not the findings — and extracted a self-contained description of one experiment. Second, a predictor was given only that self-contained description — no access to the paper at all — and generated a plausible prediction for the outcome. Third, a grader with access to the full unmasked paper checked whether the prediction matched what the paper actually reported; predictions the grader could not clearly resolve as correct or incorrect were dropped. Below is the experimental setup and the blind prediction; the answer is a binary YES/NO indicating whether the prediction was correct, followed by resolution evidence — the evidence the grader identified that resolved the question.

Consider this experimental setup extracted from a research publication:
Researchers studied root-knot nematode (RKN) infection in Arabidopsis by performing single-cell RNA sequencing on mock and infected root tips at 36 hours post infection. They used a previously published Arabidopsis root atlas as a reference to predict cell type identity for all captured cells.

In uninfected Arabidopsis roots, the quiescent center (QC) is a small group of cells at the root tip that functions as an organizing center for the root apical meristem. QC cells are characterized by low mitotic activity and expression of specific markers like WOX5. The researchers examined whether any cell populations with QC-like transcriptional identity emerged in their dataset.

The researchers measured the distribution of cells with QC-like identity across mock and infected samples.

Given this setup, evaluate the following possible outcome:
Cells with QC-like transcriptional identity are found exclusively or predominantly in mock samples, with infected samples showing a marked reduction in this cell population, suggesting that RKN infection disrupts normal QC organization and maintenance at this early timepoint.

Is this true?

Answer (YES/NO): NO